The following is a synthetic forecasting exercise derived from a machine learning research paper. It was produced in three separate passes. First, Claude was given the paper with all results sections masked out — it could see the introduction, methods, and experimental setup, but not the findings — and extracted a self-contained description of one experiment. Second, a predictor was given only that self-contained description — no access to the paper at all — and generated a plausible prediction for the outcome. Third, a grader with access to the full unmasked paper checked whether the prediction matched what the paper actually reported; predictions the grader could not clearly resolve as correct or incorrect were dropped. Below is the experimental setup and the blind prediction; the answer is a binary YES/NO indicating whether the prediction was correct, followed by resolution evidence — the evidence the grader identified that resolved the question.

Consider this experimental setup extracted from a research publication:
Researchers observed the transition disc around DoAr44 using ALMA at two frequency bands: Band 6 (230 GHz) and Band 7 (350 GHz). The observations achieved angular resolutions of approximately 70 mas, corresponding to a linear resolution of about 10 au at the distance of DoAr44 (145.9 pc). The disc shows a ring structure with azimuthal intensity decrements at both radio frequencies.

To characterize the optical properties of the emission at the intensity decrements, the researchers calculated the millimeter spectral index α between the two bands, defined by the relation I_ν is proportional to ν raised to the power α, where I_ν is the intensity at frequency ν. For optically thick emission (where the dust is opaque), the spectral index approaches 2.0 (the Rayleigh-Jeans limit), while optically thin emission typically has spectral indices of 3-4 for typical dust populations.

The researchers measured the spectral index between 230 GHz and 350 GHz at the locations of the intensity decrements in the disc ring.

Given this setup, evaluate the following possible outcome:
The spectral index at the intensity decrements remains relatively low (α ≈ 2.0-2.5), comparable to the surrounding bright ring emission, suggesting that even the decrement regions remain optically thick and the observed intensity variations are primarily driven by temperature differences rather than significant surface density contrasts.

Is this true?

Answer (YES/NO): YES